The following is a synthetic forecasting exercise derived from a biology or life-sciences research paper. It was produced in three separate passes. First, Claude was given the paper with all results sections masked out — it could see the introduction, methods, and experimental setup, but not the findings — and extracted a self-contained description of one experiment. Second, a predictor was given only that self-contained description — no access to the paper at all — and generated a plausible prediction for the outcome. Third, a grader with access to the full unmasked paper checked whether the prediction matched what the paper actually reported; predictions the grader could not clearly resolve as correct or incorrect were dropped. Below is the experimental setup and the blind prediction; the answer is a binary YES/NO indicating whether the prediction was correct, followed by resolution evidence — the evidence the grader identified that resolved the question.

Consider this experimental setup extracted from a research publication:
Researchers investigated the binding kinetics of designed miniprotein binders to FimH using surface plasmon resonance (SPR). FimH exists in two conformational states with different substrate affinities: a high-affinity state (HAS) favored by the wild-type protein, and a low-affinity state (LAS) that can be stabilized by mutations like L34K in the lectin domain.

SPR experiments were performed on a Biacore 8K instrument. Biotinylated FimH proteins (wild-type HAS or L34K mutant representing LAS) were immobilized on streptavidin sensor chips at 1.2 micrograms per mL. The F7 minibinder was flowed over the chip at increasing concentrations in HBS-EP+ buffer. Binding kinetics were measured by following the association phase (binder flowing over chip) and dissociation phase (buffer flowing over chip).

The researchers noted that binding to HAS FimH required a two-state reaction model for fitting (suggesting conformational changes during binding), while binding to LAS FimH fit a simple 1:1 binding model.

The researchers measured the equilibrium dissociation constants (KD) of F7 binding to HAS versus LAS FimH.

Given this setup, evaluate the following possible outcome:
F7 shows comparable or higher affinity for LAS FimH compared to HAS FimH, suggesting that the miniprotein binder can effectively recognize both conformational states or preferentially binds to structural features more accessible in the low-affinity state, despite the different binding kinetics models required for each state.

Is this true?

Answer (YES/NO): YES